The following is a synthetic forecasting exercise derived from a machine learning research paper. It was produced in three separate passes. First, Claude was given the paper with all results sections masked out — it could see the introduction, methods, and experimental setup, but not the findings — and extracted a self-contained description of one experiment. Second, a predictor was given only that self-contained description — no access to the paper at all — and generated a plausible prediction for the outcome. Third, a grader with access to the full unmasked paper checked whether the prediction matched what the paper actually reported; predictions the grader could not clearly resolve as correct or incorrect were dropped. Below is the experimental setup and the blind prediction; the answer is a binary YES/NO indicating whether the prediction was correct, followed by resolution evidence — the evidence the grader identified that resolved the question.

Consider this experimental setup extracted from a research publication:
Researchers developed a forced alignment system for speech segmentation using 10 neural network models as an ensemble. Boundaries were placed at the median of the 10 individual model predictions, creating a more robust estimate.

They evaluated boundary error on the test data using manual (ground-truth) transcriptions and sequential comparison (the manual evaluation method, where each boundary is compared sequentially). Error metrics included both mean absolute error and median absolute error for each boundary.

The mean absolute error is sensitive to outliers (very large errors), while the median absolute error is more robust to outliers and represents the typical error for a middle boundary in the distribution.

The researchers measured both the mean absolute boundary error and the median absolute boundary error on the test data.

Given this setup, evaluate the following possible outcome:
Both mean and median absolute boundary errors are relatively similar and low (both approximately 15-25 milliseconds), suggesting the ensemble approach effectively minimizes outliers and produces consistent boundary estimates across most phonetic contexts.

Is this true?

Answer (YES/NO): NO